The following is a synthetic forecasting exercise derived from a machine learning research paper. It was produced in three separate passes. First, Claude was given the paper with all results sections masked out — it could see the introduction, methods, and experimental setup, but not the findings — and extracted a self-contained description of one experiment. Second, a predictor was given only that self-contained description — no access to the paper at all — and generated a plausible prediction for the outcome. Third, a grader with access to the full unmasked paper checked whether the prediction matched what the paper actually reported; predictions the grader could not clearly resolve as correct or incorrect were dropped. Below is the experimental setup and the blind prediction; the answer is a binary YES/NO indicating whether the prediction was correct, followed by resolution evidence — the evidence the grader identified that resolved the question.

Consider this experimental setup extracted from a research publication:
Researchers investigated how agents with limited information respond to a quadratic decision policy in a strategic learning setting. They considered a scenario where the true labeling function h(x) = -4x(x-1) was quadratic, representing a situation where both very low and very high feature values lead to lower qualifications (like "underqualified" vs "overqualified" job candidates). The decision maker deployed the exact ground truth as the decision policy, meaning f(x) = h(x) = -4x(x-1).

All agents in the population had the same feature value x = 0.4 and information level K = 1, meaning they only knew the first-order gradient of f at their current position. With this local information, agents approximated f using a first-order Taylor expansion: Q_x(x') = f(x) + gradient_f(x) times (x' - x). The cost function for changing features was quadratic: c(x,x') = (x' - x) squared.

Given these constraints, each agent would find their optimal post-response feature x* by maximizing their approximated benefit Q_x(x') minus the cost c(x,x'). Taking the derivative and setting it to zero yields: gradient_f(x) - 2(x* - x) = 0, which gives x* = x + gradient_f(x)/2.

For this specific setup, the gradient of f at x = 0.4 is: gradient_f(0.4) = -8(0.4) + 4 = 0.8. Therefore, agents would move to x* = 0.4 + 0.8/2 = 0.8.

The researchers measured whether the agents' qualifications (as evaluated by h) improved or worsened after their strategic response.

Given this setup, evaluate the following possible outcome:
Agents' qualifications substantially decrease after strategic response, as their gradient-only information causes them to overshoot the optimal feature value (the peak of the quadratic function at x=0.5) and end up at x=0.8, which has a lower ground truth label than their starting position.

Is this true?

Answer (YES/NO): YES